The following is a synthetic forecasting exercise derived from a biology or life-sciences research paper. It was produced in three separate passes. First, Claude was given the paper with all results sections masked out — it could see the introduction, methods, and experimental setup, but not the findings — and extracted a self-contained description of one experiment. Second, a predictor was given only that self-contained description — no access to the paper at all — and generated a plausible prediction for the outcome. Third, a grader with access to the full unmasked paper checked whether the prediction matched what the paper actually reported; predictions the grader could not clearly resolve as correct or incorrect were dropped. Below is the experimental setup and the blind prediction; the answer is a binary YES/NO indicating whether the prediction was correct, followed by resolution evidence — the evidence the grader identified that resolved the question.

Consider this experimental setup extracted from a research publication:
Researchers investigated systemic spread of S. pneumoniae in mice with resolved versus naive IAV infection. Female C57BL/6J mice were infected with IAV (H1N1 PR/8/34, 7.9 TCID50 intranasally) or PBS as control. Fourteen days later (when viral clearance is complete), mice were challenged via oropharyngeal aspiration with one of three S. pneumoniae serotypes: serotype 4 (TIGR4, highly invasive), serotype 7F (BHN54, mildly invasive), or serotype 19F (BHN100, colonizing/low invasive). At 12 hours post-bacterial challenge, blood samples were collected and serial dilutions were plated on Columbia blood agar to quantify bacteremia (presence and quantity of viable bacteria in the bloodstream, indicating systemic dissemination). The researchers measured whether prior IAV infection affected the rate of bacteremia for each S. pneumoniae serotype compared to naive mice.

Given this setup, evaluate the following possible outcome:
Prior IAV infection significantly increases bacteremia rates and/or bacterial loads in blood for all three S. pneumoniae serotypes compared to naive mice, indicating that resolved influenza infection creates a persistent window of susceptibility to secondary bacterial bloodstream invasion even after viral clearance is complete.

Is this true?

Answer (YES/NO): NO